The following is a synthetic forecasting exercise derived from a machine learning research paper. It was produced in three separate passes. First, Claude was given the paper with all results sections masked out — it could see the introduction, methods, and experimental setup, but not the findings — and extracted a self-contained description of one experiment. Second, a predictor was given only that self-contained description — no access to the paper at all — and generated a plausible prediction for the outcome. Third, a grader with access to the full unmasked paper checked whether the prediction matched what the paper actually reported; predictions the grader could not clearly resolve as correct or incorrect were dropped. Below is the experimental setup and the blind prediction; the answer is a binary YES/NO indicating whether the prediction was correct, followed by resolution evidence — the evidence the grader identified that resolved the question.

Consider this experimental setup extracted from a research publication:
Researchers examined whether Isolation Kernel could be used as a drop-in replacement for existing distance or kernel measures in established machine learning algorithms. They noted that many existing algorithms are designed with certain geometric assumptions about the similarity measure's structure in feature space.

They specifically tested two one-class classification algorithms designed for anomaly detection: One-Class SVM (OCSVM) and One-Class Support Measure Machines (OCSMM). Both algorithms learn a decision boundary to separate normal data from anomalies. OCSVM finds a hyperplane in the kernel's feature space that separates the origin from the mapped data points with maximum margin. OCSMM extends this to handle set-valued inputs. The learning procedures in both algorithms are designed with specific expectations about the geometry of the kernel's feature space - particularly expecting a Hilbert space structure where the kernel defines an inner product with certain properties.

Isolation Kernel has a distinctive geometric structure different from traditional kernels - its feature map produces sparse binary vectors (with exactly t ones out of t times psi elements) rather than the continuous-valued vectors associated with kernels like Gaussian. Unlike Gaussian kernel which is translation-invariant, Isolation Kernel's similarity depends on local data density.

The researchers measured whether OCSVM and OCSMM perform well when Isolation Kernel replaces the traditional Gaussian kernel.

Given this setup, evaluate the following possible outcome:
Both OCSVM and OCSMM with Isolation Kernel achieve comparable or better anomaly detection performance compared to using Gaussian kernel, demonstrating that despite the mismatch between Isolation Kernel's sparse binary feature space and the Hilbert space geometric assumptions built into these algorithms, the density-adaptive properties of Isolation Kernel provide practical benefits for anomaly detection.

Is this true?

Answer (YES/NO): NO